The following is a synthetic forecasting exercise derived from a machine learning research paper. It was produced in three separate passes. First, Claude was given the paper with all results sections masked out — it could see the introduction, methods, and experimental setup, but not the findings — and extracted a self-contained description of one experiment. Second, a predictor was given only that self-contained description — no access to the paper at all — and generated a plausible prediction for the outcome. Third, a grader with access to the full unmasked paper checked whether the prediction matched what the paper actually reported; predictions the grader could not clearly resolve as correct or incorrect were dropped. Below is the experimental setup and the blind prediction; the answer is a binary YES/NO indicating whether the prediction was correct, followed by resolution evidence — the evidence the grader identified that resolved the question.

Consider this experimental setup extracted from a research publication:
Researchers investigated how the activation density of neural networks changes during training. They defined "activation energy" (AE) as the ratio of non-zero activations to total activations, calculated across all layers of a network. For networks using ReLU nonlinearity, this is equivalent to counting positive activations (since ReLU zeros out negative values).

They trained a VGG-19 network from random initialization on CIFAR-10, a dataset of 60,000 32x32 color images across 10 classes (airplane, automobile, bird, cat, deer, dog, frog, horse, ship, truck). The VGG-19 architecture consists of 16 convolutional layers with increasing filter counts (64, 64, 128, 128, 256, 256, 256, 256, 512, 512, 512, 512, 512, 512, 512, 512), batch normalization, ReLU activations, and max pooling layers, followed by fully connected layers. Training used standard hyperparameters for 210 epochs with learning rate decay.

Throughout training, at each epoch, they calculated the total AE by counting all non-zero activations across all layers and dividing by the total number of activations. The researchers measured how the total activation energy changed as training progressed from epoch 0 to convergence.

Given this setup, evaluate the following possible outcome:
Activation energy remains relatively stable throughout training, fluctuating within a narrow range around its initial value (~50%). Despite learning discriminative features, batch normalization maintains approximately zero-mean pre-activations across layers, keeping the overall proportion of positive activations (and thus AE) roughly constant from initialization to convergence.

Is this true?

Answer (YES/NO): NO